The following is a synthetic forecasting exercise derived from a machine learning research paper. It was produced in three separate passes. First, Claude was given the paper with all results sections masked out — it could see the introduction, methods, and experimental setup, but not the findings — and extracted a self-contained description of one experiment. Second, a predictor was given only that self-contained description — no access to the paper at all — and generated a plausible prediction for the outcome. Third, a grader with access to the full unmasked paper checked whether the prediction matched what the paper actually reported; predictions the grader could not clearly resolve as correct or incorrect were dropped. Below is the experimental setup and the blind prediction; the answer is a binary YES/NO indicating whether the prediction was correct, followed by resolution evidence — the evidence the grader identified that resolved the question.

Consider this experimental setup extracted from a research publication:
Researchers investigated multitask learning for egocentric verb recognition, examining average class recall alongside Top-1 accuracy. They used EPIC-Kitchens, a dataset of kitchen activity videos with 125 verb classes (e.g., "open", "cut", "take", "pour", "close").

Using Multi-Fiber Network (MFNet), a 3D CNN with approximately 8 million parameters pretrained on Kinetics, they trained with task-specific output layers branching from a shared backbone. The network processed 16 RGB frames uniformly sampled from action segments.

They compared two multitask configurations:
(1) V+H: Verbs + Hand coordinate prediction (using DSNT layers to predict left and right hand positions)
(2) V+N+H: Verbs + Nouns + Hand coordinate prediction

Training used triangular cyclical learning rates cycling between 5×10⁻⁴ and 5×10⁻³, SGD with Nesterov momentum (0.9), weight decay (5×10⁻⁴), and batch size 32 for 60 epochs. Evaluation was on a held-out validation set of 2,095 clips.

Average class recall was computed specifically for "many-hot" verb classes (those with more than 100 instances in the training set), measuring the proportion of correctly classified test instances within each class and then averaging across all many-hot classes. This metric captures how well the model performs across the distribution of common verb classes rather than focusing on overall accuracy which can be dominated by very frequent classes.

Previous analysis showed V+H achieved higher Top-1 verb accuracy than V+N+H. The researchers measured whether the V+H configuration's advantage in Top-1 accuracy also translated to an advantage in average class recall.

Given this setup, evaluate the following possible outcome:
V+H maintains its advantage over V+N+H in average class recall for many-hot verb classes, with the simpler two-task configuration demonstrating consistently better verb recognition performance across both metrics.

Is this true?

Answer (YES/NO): YES